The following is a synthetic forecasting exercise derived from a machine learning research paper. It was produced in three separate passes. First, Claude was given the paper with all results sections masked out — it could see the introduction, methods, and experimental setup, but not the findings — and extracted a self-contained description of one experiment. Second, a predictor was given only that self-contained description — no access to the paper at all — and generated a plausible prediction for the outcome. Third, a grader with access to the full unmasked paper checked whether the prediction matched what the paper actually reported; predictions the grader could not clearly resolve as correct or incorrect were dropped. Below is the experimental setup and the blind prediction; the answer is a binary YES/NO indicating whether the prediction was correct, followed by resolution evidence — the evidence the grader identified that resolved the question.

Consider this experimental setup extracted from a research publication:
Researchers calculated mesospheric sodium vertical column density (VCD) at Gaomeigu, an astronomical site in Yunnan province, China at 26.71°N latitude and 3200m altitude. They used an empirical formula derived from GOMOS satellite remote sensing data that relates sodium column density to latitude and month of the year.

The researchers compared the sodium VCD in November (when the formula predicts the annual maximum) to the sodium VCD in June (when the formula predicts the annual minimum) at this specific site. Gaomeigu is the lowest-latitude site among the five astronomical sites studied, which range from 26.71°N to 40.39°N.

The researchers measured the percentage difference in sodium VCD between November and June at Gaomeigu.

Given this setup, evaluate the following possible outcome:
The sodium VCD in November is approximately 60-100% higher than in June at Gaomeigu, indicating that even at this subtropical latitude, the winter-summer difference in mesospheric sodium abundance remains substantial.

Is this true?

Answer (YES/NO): YES